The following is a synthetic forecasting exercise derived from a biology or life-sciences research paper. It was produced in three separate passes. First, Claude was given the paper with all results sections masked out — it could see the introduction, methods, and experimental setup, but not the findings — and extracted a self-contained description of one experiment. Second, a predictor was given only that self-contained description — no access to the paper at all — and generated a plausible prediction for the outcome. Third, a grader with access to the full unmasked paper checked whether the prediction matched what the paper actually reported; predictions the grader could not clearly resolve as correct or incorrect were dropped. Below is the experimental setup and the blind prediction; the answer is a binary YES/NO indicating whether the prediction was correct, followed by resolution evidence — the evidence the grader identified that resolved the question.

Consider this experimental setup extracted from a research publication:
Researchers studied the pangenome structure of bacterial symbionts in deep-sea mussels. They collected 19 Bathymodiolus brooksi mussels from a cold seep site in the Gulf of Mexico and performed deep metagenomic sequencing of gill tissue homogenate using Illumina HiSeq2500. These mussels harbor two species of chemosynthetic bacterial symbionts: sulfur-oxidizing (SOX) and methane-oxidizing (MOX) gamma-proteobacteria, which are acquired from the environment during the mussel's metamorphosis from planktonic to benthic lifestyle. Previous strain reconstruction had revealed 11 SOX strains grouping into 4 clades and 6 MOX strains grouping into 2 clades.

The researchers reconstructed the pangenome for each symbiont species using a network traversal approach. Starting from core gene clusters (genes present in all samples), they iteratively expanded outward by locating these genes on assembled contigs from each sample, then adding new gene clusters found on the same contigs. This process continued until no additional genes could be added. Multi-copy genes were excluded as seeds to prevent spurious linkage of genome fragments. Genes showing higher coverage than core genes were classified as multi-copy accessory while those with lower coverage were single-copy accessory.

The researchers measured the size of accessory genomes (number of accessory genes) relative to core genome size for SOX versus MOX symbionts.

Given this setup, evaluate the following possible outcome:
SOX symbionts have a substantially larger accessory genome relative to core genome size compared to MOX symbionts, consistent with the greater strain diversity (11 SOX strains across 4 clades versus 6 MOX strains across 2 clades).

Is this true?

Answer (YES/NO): YES